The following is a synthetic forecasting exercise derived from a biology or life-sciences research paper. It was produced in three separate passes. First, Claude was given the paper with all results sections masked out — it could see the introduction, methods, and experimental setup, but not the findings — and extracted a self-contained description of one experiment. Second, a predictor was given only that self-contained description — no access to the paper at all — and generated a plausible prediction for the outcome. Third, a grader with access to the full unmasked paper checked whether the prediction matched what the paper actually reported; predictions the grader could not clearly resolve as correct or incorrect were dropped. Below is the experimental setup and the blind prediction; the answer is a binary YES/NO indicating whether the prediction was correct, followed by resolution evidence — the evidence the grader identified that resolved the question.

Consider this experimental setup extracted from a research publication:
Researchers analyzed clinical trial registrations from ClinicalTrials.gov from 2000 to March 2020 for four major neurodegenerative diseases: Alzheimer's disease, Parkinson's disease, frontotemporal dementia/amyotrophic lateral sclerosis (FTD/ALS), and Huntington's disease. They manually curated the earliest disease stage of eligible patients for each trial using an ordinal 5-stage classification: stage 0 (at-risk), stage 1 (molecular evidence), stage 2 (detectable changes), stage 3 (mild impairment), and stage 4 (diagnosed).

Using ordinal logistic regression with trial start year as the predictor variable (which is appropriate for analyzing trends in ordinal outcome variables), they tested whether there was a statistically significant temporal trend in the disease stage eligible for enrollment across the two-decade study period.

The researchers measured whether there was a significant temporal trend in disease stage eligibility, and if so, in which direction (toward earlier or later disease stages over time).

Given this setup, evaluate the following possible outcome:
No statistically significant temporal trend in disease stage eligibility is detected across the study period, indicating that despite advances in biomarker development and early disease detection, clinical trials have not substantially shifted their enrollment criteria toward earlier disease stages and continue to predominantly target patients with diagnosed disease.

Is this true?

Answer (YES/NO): NO